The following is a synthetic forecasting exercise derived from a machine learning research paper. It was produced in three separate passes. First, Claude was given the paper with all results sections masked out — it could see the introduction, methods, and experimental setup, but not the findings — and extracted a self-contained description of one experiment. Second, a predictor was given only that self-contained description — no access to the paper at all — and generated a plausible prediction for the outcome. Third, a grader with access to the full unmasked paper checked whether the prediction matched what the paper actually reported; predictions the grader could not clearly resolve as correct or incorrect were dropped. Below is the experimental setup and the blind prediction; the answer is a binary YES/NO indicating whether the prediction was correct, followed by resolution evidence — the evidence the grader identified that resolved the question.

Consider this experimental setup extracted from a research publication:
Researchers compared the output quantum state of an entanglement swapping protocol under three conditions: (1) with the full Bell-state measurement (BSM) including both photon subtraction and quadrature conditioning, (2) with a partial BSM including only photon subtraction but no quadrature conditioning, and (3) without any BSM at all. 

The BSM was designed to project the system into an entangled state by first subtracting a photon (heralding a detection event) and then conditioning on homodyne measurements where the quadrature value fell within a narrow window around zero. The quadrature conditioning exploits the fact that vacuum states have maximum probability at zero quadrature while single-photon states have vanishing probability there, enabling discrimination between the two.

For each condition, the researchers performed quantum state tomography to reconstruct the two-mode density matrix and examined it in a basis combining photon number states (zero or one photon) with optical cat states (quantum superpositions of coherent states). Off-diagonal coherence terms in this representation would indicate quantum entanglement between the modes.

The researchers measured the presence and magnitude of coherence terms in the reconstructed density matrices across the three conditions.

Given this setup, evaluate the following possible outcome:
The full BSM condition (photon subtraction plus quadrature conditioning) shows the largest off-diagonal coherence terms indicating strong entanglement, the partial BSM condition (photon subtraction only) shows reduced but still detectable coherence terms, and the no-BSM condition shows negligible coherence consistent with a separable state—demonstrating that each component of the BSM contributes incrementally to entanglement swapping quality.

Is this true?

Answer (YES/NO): YES